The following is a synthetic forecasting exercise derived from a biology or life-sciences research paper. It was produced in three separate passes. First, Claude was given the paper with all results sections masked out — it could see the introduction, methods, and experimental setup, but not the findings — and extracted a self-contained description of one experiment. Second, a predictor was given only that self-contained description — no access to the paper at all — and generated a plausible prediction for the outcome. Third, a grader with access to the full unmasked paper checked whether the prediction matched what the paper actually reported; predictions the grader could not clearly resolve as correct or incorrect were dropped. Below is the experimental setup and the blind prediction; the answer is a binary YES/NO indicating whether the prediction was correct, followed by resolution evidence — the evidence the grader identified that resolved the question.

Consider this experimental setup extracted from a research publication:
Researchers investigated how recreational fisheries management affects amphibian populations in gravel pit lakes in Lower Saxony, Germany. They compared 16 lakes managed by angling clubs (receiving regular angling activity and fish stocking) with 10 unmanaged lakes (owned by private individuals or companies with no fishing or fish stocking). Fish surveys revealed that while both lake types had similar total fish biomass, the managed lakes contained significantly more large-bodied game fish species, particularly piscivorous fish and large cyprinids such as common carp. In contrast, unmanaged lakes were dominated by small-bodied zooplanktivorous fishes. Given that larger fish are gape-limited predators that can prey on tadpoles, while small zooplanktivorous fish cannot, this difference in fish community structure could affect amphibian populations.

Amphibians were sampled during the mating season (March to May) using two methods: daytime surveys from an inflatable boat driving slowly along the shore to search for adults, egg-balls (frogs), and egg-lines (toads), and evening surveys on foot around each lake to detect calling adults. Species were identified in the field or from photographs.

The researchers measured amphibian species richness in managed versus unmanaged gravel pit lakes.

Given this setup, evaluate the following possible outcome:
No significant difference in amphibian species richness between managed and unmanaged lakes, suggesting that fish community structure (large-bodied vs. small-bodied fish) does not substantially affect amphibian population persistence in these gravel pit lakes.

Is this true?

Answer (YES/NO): YES